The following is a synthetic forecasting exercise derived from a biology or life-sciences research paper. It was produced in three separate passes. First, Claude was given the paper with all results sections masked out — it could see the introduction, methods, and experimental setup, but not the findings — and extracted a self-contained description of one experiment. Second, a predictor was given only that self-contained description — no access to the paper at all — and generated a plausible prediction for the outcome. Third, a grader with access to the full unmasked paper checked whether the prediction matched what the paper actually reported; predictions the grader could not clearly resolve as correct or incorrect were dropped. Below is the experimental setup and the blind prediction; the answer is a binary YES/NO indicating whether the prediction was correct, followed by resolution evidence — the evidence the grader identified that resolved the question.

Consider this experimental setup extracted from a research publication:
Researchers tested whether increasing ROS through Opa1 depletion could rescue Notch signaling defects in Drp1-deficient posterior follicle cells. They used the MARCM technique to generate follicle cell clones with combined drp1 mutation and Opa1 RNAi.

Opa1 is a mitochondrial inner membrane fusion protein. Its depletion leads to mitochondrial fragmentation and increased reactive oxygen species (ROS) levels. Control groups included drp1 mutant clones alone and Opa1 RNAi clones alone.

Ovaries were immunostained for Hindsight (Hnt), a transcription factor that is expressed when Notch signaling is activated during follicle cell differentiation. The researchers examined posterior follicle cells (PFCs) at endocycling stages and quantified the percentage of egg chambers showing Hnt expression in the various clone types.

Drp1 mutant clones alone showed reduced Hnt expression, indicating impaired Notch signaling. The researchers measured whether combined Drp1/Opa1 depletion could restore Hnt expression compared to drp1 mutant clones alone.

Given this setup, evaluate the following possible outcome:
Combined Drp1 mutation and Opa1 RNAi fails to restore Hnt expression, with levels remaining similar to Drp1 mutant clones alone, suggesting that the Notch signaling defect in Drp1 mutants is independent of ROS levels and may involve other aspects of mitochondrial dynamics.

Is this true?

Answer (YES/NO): NO